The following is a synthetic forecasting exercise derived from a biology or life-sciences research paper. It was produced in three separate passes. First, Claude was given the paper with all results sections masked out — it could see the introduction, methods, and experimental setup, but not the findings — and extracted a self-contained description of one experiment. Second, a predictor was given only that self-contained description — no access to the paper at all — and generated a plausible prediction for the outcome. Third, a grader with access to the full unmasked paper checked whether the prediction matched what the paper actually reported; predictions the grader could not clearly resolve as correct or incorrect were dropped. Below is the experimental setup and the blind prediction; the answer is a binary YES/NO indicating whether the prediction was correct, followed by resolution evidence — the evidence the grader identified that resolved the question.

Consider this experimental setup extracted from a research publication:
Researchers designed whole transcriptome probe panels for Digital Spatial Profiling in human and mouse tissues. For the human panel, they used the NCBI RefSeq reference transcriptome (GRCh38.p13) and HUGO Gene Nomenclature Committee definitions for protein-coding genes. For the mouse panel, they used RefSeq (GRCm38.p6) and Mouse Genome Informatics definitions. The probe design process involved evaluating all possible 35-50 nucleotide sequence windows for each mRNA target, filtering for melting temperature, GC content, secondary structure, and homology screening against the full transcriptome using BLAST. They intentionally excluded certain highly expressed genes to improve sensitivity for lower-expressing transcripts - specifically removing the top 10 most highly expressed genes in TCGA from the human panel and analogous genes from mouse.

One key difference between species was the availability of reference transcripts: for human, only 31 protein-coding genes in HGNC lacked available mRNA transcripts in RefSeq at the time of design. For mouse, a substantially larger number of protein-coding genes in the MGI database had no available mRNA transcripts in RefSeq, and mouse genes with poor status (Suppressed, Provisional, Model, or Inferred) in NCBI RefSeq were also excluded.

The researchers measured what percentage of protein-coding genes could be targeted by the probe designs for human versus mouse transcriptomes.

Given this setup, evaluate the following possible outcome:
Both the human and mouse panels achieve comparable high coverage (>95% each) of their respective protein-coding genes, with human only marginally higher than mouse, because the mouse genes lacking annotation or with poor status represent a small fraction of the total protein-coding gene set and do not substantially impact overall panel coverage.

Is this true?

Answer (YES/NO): YES